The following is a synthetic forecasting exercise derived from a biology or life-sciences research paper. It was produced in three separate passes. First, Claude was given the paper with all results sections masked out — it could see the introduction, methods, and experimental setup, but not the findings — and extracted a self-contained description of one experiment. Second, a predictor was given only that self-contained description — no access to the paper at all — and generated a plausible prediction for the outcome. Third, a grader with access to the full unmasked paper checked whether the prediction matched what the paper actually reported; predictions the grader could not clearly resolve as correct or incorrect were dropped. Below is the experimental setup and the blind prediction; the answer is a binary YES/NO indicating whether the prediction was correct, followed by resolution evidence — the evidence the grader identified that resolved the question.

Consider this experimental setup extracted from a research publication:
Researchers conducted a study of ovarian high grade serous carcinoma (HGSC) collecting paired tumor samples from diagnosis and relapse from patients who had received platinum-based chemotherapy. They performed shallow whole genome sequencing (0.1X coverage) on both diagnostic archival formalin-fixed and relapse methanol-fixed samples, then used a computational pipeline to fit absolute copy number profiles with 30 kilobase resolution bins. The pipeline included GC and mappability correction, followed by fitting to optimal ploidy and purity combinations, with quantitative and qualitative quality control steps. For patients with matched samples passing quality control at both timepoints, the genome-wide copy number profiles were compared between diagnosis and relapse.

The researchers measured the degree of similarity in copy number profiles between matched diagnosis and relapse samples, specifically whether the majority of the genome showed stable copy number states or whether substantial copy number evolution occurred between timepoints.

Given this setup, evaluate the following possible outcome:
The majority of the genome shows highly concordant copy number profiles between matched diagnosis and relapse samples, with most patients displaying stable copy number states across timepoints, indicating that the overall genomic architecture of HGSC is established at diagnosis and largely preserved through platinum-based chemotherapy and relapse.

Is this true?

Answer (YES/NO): YES